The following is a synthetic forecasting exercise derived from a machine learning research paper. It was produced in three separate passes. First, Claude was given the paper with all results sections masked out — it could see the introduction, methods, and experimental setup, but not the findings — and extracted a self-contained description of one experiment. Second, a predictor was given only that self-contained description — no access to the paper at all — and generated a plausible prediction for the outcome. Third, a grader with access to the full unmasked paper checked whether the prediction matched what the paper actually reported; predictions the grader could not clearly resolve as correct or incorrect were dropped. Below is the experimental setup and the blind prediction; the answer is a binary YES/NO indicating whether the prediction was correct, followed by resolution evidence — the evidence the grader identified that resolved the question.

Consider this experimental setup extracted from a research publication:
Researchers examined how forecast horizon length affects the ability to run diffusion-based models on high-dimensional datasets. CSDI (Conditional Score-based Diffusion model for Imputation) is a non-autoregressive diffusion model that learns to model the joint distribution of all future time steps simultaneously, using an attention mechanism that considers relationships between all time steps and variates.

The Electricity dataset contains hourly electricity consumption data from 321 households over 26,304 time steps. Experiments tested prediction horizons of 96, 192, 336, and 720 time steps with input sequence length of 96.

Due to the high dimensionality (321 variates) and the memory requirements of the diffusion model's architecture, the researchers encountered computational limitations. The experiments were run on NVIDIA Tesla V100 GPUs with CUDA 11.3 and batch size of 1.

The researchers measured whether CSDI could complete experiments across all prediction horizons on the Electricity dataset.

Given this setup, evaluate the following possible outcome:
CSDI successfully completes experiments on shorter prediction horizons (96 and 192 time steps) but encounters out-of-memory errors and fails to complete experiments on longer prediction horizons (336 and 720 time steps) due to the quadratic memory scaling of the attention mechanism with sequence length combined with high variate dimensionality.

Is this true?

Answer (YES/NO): NO